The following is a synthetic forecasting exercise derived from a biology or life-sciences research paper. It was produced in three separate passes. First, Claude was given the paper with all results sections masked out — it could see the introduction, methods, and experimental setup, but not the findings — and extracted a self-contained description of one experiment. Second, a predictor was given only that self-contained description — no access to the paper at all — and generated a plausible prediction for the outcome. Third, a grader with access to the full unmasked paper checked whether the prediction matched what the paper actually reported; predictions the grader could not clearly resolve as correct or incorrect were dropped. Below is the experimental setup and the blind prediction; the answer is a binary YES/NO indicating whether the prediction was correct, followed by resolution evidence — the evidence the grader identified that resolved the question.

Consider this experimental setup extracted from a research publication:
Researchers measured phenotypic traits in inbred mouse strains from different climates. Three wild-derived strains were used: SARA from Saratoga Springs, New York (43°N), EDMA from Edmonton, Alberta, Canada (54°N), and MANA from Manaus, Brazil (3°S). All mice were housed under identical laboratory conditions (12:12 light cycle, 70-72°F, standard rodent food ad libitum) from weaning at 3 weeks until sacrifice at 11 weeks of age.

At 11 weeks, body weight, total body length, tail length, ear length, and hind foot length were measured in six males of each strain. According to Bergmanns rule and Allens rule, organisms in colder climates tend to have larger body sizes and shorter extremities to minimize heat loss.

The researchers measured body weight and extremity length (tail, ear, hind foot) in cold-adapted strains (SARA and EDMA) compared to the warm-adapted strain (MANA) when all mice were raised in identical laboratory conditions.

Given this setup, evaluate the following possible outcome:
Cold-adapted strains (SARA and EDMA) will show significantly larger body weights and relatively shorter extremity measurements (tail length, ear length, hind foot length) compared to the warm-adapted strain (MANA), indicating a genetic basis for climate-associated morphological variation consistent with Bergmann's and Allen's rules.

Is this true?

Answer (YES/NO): YES